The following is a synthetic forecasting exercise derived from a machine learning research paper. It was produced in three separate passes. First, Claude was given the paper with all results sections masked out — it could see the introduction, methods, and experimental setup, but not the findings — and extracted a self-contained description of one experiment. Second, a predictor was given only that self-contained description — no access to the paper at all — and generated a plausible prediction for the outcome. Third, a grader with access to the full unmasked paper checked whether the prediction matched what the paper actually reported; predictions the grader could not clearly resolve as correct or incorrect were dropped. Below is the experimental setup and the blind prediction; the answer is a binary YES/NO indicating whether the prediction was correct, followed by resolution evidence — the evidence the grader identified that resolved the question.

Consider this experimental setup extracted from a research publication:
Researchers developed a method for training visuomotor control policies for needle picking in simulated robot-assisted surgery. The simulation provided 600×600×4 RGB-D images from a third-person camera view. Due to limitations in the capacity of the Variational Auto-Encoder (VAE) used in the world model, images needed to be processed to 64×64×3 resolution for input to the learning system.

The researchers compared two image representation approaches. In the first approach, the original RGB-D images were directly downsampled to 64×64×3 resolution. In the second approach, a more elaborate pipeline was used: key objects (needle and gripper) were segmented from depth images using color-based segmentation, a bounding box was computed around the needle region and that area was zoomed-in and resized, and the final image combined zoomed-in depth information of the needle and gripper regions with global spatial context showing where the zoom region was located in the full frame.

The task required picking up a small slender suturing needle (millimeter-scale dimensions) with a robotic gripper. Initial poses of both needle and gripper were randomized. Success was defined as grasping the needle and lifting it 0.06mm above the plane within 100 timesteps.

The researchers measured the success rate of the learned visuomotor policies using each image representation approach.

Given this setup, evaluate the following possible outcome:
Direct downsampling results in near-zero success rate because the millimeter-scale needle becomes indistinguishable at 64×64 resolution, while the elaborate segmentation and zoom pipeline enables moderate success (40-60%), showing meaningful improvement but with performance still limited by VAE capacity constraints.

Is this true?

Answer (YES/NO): NO